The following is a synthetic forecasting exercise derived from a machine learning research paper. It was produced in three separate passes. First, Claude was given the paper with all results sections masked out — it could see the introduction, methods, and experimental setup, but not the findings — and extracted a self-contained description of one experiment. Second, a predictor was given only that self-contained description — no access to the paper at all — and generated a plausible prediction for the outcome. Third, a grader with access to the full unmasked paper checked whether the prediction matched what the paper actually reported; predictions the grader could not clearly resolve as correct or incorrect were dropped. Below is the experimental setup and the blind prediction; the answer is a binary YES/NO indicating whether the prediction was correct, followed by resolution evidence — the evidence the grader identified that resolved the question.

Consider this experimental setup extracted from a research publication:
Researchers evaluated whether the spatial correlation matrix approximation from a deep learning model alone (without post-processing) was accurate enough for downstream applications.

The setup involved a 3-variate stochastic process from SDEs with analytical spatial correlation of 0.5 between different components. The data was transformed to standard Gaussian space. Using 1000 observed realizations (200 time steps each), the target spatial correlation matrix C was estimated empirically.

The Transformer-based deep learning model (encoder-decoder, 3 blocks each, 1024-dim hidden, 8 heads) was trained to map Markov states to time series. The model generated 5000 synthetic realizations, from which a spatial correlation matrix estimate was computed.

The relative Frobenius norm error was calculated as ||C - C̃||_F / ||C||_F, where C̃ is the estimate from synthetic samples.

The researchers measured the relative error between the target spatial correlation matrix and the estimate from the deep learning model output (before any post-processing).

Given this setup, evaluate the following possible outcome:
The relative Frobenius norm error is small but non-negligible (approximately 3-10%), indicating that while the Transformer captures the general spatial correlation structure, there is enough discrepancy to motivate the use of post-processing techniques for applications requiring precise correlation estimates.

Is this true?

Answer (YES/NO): YES